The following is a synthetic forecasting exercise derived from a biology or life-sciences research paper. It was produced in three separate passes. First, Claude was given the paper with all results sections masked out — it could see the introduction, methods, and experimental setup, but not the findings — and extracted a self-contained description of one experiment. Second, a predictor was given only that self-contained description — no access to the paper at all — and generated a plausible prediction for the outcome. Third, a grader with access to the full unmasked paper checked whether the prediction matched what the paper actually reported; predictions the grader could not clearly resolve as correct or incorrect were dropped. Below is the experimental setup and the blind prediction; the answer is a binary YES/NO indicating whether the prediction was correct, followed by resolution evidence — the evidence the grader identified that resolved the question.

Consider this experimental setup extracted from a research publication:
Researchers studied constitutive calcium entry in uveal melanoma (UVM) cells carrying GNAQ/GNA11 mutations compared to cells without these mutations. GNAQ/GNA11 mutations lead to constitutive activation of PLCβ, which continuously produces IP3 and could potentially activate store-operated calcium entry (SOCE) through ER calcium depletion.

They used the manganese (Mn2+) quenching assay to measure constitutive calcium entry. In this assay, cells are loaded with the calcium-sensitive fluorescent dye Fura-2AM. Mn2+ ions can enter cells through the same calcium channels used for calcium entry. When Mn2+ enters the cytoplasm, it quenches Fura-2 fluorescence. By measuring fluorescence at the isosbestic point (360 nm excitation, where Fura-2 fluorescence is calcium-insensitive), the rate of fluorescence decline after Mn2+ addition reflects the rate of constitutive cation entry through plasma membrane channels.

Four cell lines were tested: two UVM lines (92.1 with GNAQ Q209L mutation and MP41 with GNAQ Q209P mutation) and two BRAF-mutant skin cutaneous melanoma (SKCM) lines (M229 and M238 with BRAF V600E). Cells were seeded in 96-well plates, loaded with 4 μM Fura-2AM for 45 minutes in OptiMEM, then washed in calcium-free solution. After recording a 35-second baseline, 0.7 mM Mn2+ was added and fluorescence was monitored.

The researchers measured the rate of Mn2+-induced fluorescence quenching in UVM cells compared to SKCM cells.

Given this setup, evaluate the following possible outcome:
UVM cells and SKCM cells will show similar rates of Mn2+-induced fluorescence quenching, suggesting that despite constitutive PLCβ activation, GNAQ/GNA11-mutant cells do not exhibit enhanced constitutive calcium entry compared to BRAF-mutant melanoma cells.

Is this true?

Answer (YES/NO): YES